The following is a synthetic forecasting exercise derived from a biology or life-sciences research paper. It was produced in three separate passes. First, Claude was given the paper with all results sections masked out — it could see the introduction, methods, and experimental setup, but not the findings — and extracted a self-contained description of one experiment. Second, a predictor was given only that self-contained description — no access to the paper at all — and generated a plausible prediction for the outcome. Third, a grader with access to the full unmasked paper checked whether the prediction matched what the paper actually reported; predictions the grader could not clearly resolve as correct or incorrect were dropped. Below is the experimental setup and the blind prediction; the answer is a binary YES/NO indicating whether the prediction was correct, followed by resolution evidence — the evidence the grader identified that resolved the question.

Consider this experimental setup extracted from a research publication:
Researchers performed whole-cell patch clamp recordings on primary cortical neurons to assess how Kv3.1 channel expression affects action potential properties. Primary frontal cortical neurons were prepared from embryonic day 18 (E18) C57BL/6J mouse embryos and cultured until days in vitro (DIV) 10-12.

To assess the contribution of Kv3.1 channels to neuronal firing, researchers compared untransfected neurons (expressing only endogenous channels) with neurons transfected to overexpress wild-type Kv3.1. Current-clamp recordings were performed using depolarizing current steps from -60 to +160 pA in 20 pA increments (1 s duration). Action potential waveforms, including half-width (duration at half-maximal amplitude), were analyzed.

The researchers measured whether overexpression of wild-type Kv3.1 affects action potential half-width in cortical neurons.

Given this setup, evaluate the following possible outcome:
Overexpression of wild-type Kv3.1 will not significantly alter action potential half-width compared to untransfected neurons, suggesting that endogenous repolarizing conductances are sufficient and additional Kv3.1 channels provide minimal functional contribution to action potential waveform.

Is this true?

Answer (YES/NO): NO